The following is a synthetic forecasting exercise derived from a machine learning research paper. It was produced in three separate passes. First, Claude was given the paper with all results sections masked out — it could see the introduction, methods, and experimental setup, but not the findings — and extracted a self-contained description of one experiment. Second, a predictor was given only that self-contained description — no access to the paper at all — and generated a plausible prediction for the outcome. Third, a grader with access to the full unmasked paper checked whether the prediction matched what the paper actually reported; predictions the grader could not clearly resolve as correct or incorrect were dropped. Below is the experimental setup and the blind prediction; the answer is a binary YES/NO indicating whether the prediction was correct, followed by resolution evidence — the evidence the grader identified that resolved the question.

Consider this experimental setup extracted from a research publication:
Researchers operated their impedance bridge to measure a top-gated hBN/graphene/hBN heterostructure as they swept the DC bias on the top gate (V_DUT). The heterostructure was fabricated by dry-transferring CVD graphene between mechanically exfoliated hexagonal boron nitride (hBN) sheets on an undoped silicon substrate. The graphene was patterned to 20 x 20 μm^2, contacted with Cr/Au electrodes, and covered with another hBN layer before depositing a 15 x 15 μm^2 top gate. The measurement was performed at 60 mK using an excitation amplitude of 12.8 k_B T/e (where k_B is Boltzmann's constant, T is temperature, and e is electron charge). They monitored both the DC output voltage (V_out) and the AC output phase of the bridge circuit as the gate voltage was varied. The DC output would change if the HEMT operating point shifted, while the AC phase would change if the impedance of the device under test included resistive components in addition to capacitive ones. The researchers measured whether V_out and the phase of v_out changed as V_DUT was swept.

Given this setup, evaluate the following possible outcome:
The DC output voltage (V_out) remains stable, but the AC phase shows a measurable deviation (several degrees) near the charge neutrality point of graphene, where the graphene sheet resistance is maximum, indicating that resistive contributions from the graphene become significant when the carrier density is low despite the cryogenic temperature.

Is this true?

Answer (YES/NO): YES